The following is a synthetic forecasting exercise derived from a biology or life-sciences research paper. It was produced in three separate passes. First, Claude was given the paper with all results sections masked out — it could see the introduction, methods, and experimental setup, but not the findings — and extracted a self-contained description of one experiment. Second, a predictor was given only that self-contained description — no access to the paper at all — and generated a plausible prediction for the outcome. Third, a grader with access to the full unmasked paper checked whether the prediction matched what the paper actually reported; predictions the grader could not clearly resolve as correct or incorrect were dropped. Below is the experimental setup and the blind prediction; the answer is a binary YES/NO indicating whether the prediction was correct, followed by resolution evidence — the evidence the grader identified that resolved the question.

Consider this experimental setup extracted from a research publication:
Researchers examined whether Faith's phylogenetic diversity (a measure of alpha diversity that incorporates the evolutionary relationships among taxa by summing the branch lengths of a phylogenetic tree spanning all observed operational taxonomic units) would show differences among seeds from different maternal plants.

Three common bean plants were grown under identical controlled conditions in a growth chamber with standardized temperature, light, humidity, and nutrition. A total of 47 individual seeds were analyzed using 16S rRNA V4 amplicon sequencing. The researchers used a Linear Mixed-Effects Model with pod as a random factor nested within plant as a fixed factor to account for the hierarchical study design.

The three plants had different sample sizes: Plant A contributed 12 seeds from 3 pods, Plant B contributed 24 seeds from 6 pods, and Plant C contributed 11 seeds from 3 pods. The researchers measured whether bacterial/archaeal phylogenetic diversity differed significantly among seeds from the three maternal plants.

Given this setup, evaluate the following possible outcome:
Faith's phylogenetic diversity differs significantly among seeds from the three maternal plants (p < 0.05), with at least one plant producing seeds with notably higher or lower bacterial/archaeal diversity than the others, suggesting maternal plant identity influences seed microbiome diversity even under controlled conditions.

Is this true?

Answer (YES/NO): YES